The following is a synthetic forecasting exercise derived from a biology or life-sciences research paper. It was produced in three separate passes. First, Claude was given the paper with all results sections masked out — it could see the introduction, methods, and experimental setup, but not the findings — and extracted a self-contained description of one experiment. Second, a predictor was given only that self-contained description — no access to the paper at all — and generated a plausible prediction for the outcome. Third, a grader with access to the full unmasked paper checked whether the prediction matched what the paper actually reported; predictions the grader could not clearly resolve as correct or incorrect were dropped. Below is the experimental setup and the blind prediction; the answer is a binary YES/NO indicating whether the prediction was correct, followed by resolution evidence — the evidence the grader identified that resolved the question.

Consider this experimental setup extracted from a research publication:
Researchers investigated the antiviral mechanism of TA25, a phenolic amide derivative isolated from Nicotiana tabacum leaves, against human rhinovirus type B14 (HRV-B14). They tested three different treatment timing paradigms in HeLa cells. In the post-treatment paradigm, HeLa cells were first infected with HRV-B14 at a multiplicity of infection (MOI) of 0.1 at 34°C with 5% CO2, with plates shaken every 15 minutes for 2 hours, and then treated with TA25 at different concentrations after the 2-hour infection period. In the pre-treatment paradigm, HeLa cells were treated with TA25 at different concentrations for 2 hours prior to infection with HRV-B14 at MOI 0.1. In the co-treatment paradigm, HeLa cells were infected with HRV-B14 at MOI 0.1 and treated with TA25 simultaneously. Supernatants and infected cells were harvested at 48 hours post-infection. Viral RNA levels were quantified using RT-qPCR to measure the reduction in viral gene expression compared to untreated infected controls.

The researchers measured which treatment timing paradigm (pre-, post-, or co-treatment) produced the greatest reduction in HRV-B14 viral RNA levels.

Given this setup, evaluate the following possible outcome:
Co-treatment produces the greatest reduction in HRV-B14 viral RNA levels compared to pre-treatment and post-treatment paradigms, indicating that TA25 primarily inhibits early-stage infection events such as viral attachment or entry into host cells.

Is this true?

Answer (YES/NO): NO